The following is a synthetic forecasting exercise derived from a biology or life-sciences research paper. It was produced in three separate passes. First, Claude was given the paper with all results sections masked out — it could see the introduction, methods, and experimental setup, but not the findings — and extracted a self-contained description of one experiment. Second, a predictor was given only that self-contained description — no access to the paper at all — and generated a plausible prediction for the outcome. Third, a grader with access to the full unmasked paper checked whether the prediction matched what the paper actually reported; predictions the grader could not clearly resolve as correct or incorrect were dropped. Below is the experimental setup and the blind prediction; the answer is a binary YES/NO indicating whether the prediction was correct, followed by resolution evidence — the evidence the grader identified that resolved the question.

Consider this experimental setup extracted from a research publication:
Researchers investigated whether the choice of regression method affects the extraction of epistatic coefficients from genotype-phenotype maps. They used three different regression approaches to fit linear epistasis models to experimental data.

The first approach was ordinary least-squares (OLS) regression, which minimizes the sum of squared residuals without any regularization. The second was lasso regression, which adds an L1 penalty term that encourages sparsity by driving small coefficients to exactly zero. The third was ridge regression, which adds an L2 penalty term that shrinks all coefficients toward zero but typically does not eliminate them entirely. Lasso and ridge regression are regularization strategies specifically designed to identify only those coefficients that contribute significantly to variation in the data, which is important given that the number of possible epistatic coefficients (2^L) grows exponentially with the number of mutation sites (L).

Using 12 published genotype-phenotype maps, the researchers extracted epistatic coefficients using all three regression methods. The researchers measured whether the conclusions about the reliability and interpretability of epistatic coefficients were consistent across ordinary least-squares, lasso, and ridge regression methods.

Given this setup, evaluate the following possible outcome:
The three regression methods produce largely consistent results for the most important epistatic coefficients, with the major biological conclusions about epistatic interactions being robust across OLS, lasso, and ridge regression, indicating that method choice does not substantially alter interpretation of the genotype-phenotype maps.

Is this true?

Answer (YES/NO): NO